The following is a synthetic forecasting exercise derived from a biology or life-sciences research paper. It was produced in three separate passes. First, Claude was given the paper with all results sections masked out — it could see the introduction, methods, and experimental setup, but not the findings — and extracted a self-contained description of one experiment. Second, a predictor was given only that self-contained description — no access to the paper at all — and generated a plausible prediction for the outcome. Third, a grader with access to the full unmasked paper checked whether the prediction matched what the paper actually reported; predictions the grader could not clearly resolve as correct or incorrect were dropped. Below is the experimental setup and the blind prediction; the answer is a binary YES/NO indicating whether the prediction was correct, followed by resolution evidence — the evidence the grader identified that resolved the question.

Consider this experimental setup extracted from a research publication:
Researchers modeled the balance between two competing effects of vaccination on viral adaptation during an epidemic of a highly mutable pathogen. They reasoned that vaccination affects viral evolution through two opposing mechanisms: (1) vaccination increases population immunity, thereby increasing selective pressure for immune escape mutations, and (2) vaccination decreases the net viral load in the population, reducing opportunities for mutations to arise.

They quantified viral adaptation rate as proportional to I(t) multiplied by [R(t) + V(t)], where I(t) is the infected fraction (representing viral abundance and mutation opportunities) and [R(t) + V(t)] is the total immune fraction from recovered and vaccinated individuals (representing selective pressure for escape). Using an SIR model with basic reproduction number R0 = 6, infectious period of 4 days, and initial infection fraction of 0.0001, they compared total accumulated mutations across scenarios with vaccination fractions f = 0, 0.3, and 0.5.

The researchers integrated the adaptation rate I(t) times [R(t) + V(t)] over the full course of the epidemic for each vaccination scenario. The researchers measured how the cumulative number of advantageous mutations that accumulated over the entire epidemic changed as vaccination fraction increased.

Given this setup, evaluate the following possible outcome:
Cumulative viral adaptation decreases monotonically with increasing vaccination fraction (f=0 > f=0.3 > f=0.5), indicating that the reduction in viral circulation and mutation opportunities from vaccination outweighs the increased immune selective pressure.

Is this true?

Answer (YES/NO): YES